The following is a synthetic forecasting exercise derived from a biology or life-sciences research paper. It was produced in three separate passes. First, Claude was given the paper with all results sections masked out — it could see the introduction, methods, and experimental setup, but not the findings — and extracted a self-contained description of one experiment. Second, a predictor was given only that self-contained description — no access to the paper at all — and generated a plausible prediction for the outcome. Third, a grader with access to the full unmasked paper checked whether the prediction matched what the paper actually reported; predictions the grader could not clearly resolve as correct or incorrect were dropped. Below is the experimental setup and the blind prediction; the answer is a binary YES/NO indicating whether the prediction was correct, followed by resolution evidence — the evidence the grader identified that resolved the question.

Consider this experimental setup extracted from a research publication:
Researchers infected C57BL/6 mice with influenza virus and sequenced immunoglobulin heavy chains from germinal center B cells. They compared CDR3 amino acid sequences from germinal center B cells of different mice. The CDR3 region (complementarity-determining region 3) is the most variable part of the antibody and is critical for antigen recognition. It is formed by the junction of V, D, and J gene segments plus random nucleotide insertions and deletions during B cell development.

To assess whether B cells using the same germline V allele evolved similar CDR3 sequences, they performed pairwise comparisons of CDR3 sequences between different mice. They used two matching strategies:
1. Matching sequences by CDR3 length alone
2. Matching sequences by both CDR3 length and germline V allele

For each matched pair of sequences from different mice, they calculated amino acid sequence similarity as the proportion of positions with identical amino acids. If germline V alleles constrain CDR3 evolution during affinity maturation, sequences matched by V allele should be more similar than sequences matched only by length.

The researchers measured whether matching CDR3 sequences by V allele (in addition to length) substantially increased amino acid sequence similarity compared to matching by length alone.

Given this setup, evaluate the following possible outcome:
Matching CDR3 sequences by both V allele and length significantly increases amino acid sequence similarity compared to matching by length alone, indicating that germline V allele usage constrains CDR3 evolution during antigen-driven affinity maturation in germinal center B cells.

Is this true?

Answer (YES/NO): NO